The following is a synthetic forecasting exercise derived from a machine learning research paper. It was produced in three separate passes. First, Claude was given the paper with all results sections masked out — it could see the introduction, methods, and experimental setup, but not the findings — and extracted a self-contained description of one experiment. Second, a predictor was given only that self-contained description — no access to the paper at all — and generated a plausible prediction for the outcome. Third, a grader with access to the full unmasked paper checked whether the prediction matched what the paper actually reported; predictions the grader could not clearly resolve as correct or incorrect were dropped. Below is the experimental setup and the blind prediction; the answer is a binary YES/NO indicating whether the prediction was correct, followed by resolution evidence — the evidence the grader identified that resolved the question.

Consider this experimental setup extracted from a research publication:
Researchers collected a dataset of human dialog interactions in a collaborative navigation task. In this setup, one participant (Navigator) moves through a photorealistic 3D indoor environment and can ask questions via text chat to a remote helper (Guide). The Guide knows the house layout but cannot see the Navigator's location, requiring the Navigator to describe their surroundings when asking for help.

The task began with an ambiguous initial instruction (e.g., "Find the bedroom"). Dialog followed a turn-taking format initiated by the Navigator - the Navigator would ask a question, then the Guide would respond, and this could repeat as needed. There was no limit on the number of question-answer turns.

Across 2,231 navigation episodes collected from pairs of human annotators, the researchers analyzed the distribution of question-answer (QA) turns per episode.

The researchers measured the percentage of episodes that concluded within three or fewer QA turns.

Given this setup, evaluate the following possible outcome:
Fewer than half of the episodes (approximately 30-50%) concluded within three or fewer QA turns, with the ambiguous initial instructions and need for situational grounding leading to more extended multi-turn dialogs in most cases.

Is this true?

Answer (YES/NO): NO